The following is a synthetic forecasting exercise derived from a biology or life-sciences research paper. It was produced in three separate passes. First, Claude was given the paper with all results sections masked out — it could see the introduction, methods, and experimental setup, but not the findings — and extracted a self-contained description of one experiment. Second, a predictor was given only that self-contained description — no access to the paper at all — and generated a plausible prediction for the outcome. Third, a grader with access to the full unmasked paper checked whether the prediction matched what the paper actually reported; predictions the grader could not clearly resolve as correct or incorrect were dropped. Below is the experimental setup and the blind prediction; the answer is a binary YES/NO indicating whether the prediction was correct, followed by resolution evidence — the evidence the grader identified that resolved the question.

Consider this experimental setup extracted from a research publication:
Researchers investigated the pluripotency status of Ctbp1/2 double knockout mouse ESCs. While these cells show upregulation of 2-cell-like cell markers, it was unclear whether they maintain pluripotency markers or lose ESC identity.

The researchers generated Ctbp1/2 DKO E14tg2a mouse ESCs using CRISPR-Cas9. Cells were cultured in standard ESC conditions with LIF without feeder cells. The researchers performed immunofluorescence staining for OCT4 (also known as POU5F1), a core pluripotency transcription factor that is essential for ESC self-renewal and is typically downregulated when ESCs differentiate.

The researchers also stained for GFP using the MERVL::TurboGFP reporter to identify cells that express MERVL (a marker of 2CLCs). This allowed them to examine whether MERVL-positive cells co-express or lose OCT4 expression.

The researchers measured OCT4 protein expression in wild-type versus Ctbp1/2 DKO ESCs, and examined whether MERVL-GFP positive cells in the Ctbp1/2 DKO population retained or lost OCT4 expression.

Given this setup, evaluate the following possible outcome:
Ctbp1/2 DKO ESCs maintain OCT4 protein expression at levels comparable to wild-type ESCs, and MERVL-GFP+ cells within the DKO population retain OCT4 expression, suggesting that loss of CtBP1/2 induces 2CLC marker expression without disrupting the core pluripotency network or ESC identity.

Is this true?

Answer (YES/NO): NO